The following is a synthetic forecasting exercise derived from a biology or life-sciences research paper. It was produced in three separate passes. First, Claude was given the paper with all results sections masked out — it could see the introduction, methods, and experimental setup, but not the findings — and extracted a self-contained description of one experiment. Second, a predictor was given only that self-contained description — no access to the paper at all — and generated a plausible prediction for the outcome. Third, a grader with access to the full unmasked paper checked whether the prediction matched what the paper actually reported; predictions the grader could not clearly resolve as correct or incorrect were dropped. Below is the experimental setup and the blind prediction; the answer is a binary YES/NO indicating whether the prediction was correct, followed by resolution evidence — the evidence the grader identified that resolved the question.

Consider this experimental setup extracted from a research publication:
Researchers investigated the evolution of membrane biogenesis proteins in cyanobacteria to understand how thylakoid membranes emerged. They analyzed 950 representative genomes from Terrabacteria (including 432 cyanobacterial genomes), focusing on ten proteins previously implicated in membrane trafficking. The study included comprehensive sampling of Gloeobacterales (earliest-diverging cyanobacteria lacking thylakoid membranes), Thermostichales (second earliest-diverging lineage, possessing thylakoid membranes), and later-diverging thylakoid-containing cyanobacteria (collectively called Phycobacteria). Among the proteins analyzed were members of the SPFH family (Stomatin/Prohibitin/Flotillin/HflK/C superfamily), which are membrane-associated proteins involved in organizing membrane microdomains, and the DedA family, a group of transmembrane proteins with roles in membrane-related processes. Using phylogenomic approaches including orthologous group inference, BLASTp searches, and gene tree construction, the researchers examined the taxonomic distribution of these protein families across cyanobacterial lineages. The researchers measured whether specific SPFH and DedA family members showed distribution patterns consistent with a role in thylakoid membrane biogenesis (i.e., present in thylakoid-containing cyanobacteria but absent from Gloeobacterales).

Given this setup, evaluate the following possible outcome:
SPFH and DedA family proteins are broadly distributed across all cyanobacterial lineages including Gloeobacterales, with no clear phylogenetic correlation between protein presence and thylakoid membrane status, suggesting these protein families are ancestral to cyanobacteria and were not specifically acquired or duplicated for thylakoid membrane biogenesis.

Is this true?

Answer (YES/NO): NO